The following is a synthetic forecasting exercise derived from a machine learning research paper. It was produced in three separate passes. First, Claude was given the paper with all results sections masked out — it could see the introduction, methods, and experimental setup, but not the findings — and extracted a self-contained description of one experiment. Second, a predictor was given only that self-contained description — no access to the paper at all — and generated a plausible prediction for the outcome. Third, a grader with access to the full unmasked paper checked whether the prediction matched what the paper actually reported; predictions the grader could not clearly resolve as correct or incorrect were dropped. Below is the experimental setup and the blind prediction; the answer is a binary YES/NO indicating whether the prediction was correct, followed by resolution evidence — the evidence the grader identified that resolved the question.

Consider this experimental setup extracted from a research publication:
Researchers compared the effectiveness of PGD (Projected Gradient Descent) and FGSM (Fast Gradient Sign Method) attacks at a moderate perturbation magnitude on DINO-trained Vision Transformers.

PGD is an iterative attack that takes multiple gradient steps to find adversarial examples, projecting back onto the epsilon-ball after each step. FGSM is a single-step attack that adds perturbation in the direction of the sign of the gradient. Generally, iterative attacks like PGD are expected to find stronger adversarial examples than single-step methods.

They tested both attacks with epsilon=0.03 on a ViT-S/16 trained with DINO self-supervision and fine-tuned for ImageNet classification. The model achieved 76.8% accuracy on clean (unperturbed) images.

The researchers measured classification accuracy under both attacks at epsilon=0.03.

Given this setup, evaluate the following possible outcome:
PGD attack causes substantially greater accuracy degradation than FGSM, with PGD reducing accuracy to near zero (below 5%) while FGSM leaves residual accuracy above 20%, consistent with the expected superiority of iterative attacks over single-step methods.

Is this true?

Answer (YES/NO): NO